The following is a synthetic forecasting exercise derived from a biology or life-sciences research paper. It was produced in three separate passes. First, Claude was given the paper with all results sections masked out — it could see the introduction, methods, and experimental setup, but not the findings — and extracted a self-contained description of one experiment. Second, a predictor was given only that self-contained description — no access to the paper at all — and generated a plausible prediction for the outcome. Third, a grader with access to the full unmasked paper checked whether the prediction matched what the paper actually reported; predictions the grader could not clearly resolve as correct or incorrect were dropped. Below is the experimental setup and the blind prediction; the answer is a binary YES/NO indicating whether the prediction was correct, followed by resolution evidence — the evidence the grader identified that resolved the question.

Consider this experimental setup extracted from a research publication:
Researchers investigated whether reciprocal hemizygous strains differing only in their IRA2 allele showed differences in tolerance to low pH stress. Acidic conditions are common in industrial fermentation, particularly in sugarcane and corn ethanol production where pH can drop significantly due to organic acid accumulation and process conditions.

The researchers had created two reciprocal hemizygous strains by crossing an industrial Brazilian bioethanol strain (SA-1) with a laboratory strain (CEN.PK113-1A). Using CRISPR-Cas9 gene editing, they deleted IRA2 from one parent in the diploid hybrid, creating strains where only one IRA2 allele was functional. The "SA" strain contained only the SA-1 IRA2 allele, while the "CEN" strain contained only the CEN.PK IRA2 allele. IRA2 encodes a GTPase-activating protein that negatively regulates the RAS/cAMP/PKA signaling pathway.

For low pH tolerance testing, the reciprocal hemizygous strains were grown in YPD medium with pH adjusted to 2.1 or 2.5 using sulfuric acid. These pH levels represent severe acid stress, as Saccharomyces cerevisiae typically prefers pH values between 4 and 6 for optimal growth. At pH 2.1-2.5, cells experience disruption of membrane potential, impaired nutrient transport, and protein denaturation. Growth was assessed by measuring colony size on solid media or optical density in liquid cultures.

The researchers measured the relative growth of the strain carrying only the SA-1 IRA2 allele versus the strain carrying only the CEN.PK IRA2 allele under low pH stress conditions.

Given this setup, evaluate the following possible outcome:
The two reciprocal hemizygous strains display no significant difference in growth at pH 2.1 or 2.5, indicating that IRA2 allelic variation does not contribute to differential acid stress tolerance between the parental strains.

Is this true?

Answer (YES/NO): NO